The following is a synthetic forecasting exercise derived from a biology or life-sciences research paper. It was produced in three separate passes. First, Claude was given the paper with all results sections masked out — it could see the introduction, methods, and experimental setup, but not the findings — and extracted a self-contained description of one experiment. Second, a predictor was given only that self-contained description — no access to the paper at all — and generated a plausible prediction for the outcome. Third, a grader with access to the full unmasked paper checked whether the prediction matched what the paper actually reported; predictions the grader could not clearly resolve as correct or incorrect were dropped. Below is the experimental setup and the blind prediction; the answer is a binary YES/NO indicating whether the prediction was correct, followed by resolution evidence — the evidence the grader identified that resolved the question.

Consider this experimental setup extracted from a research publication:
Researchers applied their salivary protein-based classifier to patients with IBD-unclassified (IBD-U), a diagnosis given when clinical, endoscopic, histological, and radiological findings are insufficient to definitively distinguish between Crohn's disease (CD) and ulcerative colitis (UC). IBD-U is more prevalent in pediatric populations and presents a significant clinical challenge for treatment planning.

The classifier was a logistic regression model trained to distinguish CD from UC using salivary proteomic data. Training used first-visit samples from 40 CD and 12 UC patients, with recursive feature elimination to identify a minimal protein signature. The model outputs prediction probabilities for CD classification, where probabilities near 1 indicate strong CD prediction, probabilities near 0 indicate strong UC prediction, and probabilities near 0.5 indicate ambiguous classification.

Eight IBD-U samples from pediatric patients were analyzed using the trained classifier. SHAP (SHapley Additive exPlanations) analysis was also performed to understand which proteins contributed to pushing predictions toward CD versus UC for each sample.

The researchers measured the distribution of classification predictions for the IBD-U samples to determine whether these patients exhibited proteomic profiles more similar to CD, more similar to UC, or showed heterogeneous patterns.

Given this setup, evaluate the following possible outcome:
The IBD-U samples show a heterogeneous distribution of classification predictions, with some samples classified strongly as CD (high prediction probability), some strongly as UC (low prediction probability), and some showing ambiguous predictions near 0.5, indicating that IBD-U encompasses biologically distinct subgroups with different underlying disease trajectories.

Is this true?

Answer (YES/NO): YES